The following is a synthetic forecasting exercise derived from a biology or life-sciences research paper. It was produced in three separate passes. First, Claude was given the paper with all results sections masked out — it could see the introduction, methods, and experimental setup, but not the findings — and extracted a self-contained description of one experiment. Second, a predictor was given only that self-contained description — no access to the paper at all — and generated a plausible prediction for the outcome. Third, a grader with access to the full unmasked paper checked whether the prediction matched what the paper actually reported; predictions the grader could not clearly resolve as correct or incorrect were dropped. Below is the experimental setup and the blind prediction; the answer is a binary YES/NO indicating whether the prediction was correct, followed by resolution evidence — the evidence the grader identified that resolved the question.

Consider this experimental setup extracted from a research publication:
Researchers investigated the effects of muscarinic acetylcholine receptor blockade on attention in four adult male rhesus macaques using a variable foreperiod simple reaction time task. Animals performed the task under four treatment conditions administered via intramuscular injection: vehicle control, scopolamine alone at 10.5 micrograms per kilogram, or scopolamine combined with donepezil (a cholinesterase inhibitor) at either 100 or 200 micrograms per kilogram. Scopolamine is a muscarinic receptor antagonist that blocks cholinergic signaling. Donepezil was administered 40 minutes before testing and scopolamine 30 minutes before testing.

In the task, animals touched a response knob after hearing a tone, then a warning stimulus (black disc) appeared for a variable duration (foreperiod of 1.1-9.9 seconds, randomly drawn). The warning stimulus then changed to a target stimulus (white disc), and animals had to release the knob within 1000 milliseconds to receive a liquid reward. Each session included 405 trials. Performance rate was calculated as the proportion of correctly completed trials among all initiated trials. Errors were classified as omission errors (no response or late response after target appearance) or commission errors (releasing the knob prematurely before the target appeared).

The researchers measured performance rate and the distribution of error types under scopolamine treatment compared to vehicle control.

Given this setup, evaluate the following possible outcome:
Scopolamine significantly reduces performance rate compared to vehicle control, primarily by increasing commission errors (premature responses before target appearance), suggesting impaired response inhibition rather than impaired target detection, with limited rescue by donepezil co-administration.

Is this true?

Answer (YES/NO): NO